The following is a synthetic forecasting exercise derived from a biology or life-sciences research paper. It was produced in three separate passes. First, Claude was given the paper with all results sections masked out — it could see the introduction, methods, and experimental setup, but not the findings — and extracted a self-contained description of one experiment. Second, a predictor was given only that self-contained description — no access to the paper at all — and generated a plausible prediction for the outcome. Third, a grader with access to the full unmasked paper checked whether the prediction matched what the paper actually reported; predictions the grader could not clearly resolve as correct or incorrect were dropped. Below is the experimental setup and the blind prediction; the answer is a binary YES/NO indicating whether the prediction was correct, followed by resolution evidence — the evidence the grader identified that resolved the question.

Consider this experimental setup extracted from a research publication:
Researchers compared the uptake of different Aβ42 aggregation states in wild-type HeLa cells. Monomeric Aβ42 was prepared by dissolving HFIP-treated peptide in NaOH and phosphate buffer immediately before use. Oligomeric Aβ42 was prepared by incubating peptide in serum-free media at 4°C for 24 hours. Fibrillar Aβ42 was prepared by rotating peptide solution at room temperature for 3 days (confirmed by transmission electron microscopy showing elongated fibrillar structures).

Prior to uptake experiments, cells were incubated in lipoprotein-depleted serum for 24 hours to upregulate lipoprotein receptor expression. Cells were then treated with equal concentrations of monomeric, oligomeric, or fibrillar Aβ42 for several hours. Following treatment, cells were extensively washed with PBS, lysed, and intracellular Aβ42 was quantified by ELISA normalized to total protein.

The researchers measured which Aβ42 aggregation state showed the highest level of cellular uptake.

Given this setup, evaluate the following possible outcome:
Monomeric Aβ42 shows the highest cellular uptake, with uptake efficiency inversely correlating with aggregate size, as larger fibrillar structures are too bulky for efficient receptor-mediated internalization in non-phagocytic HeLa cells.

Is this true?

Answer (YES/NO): NO